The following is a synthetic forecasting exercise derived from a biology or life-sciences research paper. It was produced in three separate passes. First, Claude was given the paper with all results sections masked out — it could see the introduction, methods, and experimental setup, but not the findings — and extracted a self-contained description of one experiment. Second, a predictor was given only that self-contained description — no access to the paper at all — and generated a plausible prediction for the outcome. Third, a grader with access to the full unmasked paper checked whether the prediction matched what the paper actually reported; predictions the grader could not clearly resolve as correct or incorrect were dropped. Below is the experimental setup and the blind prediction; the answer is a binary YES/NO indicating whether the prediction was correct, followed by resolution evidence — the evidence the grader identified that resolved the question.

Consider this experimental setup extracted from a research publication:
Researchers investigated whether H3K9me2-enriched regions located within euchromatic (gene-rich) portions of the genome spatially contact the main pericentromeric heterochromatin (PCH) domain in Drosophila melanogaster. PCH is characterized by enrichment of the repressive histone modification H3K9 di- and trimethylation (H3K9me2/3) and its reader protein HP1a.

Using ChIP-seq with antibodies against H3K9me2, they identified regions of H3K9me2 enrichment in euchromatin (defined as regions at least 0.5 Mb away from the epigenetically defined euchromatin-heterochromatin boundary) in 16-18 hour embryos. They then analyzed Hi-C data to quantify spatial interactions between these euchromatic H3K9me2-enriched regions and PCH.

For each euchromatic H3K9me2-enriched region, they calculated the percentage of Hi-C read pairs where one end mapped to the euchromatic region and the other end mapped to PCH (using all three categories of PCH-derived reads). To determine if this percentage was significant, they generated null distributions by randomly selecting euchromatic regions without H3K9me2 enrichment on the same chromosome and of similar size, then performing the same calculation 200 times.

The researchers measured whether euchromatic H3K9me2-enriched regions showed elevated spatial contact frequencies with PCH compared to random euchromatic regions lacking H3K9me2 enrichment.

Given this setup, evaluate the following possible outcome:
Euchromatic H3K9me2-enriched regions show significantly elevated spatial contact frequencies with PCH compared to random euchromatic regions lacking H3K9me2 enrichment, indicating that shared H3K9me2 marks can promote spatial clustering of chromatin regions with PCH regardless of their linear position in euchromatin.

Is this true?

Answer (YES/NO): NO